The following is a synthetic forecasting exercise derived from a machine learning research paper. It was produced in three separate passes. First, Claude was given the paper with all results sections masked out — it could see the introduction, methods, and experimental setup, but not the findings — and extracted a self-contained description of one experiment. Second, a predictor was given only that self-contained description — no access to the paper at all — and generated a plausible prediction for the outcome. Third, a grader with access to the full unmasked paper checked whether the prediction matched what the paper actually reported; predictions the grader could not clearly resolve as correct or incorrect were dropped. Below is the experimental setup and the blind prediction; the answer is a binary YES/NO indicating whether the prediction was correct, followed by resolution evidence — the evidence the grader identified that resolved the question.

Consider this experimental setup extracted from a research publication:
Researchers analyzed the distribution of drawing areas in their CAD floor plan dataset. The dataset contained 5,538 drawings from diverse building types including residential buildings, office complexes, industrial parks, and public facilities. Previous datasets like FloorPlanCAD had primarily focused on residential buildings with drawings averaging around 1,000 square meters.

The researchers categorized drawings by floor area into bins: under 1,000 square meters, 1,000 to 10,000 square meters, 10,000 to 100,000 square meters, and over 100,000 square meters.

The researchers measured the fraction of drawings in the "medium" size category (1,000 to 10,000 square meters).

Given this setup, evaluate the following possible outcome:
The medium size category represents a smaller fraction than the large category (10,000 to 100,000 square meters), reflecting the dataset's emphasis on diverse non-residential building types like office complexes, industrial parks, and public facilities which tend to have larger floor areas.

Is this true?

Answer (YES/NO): NO